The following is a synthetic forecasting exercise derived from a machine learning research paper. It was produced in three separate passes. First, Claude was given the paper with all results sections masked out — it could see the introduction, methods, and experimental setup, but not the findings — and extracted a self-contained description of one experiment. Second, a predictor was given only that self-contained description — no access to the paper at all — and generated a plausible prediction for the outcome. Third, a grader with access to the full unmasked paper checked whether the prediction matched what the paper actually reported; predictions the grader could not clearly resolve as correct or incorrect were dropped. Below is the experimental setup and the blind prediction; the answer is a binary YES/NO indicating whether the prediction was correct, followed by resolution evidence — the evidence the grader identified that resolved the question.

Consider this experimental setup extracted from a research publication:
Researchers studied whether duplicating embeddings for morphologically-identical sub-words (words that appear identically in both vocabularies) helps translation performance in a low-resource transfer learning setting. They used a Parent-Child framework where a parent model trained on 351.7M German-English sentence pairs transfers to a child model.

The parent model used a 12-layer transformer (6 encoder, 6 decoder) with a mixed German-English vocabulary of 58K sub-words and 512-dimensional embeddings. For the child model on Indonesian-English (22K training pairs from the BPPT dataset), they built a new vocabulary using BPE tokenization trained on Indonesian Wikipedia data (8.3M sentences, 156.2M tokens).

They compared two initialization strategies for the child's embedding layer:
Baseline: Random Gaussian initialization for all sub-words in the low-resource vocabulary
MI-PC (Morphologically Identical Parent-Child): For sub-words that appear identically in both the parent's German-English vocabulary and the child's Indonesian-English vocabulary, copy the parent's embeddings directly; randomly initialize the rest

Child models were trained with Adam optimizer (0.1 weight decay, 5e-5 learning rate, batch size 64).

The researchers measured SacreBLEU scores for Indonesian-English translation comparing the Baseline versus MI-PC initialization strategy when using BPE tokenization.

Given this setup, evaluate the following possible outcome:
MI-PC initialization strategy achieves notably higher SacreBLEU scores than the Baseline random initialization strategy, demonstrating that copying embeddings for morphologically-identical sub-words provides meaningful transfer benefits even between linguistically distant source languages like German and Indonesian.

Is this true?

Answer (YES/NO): NO